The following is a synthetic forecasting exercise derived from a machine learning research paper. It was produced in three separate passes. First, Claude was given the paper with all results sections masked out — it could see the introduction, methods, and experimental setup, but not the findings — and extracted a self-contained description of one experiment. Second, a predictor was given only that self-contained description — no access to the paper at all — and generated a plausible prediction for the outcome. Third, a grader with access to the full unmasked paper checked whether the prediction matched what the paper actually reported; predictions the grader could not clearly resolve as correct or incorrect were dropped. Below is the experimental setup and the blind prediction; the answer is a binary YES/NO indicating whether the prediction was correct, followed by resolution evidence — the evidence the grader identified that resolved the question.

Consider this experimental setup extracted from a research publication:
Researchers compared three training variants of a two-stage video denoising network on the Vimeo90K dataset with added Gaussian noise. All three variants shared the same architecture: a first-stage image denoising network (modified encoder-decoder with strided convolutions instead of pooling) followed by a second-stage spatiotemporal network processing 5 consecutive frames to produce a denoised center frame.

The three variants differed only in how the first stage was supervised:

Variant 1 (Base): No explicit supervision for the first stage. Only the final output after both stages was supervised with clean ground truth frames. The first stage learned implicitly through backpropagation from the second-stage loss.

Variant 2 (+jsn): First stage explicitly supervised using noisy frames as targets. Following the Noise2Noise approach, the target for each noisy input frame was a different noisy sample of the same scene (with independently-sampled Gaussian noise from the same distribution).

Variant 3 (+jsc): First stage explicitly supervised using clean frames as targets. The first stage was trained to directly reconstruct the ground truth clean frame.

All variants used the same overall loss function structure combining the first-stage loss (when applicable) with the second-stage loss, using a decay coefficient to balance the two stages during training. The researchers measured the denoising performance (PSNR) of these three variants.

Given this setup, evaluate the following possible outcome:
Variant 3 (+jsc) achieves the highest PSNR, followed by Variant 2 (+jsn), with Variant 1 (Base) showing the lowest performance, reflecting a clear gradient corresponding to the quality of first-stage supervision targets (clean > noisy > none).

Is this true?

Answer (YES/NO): NO